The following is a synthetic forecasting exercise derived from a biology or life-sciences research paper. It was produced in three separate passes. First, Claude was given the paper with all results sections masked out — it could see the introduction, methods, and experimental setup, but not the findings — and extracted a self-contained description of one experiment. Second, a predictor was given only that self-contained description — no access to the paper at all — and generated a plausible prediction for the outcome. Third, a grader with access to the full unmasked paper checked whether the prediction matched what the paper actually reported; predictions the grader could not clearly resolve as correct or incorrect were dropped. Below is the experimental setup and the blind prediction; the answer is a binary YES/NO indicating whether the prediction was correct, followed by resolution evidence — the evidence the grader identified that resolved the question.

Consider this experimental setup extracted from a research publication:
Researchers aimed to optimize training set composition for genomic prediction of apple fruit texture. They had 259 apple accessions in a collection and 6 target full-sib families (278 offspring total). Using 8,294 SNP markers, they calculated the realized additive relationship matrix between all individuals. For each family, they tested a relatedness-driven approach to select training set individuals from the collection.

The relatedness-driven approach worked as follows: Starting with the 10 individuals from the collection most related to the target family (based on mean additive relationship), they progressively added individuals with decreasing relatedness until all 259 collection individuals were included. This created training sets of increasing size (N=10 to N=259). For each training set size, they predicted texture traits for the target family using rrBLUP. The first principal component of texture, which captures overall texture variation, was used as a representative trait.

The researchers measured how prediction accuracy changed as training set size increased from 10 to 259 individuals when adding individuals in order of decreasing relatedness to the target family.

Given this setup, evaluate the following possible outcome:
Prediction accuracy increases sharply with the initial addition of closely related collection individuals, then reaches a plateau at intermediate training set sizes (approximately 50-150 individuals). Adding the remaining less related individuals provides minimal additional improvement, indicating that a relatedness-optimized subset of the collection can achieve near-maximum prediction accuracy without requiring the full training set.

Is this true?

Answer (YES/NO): NO